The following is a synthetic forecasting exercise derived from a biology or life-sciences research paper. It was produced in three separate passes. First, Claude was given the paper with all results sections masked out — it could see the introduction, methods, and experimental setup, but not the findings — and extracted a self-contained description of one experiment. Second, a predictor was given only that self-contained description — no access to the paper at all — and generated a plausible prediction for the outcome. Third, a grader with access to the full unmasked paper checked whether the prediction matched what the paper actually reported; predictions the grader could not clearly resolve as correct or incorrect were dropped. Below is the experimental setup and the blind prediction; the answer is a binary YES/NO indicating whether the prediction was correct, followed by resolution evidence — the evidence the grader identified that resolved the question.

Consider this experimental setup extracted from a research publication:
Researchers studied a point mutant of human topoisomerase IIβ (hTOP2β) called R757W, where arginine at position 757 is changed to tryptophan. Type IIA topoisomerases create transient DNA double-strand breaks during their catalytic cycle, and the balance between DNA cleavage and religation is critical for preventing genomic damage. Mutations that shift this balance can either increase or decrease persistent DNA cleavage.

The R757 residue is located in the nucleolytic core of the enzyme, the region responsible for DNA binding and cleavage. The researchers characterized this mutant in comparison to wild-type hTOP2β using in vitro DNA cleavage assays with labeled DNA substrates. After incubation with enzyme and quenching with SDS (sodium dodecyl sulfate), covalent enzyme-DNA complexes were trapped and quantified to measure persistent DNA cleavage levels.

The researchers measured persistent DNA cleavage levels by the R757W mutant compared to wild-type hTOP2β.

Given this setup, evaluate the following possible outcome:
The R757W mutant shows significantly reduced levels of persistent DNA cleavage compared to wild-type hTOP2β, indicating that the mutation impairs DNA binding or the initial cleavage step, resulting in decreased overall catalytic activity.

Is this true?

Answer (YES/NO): NO